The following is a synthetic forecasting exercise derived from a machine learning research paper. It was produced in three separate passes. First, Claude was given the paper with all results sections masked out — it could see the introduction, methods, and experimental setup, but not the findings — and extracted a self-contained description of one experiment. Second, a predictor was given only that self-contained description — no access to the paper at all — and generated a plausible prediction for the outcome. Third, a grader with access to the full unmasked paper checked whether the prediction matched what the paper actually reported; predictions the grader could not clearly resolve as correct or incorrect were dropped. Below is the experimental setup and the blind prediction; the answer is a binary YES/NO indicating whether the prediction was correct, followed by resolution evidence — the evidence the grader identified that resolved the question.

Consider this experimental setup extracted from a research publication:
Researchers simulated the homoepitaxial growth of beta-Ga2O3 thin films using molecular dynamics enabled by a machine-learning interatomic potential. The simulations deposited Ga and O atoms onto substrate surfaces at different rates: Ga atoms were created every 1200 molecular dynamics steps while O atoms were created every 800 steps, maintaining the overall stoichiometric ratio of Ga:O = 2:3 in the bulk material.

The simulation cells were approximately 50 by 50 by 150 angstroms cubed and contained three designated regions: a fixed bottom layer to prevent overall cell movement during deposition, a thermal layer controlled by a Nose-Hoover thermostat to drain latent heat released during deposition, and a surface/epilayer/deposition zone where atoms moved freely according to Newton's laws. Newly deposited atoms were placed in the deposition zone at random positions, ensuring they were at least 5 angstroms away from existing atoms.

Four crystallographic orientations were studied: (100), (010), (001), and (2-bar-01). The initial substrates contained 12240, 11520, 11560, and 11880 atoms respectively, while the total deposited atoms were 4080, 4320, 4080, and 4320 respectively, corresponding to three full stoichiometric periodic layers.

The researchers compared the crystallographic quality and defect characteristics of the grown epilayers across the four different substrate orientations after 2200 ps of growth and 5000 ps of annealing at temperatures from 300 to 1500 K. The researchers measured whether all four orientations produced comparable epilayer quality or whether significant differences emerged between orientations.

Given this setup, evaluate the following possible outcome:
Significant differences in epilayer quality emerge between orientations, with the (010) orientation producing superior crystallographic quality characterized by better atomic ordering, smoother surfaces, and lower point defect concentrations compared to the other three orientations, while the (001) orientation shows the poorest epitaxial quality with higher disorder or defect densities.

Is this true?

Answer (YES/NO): NO